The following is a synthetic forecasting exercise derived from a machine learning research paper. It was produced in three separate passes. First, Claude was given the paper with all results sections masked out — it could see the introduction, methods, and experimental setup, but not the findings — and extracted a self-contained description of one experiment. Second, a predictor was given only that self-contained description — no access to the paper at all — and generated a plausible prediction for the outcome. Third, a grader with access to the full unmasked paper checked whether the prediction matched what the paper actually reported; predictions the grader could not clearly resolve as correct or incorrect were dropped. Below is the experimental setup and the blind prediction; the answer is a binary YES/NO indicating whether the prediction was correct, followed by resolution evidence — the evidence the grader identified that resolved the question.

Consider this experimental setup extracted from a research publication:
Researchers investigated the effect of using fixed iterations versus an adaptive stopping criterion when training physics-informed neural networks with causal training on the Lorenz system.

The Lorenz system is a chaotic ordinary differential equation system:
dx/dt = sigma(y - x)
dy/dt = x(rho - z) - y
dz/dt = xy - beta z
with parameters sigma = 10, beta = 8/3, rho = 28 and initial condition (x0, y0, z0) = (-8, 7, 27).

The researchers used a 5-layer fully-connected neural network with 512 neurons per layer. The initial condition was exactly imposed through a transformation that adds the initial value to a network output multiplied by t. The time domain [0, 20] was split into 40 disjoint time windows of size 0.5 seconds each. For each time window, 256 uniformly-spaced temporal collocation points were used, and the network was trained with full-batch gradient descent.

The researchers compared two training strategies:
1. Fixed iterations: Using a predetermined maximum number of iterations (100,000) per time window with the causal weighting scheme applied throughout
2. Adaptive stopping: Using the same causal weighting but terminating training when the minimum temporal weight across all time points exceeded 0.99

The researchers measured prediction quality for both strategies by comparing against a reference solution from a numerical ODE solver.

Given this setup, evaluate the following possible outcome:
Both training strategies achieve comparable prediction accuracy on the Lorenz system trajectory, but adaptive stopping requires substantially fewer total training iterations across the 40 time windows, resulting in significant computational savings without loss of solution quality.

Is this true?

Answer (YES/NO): NO